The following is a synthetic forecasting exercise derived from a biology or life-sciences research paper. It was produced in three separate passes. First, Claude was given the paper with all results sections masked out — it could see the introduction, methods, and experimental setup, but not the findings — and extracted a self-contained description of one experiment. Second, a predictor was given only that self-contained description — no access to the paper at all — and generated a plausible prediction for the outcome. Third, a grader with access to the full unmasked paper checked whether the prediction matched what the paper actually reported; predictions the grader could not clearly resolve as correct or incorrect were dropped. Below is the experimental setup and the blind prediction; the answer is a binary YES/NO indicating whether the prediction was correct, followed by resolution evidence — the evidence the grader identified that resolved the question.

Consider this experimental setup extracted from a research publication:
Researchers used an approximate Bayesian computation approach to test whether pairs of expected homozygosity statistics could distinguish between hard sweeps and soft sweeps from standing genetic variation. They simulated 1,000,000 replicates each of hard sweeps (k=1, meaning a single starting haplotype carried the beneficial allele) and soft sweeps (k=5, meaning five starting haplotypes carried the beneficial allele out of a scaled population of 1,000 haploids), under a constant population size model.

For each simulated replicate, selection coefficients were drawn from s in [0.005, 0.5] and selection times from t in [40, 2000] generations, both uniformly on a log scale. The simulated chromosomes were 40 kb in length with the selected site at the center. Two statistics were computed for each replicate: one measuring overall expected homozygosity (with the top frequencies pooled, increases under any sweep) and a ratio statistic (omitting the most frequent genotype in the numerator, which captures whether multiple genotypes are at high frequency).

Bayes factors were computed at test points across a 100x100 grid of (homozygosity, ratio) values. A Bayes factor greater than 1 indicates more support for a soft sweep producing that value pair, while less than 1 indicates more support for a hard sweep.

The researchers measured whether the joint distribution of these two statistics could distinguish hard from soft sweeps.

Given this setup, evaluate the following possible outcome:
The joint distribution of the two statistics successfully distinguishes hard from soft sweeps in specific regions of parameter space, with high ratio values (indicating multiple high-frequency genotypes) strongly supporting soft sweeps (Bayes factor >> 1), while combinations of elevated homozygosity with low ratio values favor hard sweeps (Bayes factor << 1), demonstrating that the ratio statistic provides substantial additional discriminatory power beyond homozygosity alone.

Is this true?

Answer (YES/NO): YES